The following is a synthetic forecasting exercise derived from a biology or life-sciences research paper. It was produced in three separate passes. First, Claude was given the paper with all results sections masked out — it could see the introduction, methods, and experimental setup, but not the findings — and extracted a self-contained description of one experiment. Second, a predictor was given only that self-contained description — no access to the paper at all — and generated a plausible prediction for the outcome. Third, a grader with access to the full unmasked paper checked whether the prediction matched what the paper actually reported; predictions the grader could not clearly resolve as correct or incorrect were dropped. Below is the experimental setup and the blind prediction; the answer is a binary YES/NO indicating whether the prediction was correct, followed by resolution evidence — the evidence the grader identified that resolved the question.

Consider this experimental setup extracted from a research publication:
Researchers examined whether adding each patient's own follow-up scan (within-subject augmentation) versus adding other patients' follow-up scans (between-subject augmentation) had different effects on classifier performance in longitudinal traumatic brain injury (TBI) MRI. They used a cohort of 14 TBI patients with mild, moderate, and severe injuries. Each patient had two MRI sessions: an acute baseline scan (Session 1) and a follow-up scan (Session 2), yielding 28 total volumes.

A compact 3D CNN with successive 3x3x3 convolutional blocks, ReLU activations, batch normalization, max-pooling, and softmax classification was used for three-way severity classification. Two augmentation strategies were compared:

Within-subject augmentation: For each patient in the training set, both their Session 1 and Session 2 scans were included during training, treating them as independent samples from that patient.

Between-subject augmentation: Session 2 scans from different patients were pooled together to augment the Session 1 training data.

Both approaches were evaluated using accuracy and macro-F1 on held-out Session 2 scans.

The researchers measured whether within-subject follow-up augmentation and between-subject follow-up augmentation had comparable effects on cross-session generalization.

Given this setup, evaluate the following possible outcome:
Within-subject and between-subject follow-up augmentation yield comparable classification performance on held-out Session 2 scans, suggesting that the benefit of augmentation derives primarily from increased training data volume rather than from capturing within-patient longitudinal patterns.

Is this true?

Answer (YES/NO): NO